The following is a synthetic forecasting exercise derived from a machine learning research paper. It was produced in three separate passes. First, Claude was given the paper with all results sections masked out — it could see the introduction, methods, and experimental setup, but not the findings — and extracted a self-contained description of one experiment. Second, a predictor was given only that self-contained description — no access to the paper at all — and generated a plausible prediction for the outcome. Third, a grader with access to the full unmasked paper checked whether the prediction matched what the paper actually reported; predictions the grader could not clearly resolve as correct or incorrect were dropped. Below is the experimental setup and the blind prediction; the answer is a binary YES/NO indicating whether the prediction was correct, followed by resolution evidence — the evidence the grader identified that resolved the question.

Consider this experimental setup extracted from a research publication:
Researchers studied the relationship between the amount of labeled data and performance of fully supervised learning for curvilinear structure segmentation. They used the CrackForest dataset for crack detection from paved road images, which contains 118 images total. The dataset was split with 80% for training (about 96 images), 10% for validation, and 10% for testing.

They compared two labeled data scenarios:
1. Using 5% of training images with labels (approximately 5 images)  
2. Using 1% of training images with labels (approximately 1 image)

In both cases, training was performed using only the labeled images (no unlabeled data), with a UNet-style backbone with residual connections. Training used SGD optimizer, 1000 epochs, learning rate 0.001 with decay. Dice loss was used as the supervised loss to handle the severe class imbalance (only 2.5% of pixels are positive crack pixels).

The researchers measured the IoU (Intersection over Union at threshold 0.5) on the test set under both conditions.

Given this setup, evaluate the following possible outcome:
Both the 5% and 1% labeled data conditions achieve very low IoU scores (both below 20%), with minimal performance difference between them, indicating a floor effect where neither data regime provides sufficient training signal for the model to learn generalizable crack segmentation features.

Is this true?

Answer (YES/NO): NO